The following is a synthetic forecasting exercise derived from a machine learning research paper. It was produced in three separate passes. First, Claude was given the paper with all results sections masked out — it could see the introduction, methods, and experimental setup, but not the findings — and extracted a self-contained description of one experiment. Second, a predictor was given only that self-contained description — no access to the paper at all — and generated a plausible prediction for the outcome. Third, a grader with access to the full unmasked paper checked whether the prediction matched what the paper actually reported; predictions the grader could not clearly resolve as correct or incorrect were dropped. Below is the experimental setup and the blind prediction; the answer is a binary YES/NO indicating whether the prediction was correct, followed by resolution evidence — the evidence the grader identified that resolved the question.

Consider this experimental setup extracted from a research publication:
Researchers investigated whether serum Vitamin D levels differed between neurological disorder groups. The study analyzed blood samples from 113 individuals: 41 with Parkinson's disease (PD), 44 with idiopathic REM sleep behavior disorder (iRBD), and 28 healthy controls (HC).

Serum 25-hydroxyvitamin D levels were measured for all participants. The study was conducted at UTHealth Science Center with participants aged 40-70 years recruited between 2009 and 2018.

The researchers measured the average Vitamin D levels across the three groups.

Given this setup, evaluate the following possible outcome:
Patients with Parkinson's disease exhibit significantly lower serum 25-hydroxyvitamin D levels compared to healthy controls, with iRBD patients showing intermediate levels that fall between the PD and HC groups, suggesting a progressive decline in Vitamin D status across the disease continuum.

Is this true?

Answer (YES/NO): NO